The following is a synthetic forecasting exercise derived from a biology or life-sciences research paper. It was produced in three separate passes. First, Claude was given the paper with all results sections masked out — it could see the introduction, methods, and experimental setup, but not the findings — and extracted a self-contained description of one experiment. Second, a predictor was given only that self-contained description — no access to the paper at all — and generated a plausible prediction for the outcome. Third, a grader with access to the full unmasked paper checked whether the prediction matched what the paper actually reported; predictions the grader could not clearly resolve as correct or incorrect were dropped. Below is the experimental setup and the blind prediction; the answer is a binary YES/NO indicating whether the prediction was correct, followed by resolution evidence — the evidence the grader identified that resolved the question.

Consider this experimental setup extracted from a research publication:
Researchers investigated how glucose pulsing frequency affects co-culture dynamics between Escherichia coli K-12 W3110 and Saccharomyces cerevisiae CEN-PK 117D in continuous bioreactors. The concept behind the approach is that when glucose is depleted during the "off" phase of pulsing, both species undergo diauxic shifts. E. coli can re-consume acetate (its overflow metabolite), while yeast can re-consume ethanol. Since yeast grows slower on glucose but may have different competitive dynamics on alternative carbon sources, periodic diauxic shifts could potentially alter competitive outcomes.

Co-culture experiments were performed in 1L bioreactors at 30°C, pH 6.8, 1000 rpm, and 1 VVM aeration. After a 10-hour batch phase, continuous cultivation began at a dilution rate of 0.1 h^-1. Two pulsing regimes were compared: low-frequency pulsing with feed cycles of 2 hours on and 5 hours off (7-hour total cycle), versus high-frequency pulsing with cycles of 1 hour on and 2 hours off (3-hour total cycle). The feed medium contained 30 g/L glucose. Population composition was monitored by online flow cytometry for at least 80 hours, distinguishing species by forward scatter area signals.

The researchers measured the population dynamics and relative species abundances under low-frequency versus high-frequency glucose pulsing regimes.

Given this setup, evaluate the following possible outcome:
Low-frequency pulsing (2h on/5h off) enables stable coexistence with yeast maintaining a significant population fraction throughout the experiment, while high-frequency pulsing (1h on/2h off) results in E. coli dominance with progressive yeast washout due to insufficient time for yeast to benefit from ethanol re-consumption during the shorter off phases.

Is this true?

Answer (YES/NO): NO